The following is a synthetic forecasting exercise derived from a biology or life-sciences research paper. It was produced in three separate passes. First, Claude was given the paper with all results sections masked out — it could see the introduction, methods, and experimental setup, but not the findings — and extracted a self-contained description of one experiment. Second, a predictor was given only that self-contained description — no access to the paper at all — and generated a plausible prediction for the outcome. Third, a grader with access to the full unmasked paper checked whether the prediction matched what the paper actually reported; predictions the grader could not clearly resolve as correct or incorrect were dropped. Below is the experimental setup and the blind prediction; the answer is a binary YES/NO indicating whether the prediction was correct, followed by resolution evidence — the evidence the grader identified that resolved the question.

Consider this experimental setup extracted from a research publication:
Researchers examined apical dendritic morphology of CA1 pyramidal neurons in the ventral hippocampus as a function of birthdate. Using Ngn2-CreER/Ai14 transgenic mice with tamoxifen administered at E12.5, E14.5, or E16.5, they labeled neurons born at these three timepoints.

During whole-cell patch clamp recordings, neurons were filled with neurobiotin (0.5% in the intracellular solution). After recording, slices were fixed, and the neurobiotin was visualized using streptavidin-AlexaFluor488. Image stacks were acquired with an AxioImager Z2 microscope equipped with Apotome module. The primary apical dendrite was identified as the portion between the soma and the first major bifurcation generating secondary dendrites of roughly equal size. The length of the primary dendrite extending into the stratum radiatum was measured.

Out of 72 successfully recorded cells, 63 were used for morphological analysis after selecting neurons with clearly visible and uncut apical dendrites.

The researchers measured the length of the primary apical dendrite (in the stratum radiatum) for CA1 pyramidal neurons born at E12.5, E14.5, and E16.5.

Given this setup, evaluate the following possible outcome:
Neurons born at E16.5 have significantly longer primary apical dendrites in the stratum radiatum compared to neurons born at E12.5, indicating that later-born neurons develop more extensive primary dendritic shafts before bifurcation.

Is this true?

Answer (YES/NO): NO